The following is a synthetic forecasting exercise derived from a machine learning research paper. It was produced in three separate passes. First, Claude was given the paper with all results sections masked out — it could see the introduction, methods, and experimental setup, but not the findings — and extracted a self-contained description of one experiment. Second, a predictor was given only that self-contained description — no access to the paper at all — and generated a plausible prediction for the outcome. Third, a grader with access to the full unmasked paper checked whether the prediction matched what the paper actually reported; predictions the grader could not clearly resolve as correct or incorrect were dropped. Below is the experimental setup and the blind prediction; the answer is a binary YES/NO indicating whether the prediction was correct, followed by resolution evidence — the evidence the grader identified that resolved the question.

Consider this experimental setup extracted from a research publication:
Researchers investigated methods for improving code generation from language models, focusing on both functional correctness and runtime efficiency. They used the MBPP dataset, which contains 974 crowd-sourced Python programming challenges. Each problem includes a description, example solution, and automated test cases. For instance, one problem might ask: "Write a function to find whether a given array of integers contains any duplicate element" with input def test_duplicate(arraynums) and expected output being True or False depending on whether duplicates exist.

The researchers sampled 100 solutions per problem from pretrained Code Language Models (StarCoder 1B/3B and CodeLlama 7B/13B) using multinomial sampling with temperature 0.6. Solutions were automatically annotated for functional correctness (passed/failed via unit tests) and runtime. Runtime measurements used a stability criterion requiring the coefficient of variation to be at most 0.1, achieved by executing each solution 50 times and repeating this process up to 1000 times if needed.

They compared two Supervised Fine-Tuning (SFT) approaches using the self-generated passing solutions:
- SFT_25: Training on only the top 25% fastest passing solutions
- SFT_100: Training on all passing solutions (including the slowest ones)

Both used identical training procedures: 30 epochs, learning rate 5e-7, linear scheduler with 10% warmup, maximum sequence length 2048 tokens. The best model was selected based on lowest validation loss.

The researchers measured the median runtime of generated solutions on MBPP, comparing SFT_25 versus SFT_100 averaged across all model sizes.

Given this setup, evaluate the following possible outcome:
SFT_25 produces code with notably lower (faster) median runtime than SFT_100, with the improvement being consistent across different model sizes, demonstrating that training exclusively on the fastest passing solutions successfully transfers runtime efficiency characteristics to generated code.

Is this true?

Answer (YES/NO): NO